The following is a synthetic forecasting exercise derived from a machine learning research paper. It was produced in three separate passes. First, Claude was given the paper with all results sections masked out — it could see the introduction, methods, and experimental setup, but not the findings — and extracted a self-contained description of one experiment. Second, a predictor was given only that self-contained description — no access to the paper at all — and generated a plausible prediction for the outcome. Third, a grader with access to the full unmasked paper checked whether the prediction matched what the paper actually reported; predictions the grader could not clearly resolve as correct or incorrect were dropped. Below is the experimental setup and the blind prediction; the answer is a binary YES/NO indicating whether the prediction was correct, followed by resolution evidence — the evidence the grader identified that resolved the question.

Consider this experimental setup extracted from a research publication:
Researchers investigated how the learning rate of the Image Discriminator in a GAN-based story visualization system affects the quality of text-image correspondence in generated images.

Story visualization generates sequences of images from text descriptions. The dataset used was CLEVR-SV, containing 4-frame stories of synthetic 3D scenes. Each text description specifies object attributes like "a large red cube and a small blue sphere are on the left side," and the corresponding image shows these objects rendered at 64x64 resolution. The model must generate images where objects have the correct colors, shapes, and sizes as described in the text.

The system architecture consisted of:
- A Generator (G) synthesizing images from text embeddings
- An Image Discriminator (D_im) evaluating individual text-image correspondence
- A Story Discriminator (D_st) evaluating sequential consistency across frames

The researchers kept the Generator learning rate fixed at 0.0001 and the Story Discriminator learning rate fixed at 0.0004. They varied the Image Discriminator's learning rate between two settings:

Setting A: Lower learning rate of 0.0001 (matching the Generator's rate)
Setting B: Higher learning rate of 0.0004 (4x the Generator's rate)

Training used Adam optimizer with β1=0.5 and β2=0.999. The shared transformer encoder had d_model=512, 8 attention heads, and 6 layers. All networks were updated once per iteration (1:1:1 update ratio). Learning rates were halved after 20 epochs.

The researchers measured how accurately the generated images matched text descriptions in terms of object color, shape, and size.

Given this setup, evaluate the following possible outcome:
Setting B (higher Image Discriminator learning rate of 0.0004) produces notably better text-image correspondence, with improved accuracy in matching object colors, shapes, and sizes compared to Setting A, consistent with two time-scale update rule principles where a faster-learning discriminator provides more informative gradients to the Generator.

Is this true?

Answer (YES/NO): YES